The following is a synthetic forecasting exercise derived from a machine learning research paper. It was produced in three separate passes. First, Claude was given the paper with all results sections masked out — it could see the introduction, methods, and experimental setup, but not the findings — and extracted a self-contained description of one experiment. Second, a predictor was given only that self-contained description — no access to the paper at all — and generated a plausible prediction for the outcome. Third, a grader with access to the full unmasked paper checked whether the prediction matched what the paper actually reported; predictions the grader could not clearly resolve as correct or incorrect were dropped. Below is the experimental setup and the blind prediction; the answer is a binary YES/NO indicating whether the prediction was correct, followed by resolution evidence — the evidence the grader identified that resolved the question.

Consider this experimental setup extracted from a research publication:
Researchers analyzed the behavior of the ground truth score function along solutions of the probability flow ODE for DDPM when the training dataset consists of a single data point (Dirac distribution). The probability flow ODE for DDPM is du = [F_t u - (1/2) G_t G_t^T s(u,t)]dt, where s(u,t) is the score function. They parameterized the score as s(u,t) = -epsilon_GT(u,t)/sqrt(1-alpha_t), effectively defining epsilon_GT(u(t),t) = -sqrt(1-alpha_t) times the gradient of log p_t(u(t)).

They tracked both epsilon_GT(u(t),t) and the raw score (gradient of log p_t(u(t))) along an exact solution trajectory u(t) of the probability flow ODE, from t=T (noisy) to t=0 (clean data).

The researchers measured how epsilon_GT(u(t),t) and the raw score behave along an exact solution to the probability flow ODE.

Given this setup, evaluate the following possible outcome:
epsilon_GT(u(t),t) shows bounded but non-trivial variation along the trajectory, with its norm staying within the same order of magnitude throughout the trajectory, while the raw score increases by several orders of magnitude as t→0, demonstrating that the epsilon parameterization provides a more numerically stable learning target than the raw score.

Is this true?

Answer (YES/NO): NO